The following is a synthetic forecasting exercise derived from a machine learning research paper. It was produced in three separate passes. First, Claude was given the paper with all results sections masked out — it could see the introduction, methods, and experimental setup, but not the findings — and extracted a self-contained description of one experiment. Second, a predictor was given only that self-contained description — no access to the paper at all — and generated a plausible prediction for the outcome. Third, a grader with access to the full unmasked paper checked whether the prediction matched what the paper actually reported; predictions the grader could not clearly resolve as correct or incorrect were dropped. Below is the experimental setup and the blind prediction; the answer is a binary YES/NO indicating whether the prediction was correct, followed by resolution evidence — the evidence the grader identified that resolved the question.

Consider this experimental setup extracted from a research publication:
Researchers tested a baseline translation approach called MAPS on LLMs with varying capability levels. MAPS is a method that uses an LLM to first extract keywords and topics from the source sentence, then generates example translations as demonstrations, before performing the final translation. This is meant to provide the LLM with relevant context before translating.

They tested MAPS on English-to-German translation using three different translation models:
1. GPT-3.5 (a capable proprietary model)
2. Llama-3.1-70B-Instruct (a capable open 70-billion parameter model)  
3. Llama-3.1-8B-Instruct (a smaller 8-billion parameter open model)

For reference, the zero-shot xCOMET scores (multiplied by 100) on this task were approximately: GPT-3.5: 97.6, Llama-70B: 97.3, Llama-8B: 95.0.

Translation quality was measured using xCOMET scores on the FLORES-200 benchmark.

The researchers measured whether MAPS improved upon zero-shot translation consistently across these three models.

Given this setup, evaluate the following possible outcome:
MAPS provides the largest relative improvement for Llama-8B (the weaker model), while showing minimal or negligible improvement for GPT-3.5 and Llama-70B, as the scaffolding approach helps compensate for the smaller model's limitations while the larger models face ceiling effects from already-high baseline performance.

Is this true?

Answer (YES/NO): NO